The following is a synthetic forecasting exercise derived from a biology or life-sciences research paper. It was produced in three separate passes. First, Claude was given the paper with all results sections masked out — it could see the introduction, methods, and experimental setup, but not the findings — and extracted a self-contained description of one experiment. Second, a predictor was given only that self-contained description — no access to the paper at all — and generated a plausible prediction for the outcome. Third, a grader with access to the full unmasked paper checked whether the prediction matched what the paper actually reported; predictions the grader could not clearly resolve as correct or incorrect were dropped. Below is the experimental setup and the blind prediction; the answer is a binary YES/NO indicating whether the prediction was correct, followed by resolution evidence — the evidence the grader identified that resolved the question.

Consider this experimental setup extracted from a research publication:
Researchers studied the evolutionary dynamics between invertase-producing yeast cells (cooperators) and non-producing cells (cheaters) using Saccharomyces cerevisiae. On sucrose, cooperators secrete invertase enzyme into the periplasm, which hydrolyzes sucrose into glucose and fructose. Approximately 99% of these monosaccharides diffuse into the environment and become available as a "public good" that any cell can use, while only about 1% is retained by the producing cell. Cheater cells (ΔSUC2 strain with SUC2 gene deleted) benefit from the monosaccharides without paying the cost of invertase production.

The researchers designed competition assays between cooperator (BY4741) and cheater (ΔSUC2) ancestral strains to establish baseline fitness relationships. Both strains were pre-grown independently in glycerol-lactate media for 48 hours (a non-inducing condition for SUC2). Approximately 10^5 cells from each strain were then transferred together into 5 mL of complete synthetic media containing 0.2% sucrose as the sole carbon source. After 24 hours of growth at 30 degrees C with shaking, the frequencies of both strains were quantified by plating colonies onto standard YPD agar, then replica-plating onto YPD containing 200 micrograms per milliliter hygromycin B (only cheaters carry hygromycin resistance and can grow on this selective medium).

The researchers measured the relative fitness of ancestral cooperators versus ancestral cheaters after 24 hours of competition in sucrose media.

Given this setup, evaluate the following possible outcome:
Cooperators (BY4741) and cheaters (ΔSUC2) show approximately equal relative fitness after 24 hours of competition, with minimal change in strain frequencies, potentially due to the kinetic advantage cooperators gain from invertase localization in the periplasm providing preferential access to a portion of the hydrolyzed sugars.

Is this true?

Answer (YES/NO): NO